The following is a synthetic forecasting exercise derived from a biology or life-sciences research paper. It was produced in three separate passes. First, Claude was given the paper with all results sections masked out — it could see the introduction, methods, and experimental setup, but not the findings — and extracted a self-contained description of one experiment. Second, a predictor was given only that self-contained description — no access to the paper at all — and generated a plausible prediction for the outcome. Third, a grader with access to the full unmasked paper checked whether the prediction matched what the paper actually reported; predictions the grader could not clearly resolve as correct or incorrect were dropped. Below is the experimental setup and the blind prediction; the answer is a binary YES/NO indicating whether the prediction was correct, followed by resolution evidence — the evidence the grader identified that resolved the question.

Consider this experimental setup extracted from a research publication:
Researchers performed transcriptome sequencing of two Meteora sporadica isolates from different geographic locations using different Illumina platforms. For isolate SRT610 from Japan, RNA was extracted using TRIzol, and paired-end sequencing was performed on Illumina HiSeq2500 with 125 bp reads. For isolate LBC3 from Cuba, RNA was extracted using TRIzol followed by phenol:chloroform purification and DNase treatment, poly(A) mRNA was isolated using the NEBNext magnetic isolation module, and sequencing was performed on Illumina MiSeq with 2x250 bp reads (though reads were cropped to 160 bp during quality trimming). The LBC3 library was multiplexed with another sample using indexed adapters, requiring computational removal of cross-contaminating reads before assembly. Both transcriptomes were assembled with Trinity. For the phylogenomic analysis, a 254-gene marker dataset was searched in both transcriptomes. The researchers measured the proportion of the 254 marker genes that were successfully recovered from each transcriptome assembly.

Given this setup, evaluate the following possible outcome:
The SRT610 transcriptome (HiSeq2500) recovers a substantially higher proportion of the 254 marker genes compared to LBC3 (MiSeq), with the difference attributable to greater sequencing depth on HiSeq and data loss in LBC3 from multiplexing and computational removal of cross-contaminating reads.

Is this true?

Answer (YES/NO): NO